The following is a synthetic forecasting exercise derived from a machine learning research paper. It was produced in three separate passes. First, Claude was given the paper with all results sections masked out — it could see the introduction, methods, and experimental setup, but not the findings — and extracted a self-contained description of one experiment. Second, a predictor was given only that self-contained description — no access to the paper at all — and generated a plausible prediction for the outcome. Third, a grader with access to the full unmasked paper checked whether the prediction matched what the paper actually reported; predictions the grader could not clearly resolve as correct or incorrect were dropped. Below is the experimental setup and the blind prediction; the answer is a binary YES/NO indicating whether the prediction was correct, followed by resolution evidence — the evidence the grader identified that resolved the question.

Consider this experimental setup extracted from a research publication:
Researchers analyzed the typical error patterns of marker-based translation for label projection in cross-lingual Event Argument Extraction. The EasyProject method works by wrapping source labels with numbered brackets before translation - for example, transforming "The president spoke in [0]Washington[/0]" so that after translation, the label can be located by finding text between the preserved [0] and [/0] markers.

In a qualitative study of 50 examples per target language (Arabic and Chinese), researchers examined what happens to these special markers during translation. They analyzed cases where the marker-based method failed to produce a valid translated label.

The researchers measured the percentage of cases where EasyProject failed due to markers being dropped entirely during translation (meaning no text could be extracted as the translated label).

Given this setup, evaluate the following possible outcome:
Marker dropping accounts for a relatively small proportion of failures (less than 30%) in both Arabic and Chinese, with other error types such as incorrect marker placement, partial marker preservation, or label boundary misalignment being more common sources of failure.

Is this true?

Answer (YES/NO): NO